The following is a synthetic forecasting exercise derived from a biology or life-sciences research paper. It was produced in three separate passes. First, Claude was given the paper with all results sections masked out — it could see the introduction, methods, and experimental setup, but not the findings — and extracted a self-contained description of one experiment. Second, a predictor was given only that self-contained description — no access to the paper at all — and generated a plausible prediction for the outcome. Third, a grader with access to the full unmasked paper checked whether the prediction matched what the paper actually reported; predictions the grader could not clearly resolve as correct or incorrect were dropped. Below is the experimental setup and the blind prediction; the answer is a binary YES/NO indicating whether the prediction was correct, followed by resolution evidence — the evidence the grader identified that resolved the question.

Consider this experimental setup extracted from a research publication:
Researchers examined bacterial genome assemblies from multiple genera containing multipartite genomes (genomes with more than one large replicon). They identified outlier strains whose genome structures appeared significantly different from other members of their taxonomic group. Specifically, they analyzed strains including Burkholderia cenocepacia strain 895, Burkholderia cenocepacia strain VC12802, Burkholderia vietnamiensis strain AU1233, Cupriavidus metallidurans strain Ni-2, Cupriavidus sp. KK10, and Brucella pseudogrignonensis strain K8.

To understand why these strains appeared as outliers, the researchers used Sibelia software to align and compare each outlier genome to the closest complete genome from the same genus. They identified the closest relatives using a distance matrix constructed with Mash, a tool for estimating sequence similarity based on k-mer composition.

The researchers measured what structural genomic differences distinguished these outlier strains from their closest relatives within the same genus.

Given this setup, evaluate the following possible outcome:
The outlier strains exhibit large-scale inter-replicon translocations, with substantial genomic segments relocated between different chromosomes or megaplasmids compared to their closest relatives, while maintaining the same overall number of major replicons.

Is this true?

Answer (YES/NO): NO